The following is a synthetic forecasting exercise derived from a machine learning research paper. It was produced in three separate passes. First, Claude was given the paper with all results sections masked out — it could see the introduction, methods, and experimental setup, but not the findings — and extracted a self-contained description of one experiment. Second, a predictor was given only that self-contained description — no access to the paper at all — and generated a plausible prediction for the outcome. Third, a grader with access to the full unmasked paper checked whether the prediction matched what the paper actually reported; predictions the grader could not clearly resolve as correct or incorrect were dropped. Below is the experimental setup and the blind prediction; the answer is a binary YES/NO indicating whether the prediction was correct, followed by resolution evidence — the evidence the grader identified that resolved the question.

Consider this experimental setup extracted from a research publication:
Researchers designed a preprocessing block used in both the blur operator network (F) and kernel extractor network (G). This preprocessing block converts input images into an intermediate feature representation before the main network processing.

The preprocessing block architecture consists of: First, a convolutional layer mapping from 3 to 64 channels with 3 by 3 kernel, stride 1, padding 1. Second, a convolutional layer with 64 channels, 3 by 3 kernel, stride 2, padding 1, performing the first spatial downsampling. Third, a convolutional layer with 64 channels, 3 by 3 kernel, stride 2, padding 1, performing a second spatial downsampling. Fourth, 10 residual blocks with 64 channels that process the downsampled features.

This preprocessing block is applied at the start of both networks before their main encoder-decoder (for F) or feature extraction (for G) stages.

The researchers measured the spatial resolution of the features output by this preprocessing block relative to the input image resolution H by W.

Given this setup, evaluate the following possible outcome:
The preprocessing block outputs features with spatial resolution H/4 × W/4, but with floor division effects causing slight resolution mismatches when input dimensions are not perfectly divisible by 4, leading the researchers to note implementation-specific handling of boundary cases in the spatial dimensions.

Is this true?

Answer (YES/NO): NO